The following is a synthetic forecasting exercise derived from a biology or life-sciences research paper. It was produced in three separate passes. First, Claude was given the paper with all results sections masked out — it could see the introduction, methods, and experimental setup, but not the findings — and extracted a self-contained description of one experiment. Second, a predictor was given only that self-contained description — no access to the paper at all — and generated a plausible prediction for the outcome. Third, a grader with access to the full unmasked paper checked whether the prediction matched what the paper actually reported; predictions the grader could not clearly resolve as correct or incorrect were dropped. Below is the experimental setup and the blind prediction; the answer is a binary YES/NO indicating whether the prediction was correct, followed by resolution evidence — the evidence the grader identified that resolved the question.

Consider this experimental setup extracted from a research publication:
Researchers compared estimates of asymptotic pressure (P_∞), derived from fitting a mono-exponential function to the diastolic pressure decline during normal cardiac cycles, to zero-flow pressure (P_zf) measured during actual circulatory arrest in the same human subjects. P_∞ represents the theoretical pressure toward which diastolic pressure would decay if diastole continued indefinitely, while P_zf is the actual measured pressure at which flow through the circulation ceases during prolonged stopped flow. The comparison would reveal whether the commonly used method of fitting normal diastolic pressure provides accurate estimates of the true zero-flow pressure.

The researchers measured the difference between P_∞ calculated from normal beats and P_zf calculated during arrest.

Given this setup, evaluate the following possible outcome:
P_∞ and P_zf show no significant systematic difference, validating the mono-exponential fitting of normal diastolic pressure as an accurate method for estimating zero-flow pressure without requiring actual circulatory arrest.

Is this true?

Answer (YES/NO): NO